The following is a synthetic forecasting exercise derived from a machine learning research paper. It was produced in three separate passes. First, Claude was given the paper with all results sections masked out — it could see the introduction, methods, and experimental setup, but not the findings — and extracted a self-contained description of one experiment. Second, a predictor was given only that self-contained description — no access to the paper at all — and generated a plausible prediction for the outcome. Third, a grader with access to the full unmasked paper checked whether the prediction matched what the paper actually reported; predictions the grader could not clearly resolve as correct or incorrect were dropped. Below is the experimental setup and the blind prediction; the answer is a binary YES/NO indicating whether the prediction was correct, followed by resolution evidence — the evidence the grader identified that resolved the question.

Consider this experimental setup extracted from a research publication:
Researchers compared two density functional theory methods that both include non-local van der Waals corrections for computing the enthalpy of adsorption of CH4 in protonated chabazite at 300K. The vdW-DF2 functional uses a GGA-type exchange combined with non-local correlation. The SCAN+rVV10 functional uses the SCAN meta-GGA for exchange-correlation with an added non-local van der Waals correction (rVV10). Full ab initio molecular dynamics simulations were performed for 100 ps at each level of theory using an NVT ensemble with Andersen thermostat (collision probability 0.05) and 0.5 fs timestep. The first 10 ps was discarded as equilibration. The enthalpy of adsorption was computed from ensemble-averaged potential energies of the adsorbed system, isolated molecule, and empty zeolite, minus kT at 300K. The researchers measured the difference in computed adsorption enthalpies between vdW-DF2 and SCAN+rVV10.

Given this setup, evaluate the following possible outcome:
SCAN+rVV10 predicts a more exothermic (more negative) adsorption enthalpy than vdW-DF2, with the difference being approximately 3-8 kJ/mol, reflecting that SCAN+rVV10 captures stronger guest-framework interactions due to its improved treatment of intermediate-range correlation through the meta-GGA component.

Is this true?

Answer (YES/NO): NO